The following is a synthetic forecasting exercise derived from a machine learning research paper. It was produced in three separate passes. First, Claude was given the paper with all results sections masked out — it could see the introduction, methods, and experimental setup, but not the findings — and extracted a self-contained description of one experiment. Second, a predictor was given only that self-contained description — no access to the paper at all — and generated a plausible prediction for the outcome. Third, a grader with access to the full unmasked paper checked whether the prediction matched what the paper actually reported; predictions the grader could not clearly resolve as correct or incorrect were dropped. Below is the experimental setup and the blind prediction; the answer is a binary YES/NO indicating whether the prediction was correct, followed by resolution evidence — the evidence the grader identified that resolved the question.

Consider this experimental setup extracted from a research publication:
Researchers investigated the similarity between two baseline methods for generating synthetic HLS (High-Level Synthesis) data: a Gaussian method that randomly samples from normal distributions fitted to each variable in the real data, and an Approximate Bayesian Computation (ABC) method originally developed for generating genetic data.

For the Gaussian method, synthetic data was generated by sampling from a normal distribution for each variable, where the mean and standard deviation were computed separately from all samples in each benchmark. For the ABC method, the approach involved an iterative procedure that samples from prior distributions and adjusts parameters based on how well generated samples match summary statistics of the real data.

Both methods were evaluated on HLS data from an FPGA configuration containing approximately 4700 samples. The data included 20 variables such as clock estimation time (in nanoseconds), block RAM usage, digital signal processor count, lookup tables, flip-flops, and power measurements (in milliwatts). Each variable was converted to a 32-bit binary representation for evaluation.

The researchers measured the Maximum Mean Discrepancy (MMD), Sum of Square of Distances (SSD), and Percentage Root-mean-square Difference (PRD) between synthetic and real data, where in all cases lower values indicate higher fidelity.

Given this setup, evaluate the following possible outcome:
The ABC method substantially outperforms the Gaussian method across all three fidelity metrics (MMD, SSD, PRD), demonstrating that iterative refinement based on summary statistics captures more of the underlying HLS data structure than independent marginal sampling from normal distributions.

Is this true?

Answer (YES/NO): NO